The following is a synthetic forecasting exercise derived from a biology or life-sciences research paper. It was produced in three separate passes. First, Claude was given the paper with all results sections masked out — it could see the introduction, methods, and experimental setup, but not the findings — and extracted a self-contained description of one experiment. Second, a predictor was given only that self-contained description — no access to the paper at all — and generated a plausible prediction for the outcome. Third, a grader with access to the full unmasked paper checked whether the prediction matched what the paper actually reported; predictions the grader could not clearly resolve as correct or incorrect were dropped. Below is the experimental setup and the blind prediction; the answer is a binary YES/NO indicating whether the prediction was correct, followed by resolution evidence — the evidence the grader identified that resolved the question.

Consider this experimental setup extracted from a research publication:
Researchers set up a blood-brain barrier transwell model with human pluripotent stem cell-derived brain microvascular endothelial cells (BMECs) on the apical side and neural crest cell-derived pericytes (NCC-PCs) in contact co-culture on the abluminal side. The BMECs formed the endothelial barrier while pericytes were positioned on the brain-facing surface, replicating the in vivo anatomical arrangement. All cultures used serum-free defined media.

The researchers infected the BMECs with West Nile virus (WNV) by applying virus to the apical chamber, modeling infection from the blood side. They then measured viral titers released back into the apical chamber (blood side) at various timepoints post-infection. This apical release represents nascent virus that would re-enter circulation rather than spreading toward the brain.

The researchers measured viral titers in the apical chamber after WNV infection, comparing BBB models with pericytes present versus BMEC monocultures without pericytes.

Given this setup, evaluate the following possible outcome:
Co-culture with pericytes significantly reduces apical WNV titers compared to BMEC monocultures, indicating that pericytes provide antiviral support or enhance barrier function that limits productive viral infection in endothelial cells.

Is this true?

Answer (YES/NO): NO